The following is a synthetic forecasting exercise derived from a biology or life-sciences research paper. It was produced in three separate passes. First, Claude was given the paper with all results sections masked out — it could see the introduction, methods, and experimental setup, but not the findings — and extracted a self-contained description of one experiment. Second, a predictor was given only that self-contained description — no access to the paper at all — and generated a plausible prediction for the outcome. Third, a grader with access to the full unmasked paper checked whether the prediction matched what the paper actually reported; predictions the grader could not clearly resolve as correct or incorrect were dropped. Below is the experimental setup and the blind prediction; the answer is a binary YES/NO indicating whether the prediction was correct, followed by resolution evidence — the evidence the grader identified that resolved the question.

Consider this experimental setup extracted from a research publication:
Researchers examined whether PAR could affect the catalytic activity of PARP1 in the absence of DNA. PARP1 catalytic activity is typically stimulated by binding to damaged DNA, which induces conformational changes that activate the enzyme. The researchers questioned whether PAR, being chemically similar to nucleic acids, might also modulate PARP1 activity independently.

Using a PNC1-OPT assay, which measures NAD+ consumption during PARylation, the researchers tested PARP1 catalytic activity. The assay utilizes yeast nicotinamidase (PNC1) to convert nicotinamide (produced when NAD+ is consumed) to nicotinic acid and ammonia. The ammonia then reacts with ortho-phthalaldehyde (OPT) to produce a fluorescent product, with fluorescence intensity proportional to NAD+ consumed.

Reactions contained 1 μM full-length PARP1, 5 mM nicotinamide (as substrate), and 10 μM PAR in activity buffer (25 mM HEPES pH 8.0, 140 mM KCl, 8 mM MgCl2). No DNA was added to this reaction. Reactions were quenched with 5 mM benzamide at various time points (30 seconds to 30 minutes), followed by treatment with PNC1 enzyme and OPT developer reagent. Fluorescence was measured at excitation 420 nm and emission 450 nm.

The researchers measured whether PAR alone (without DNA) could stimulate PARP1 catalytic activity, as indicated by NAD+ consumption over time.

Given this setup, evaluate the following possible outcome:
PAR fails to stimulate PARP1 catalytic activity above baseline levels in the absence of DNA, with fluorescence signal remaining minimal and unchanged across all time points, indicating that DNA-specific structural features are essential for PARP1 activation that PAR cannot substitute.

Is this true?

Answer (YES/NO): NO